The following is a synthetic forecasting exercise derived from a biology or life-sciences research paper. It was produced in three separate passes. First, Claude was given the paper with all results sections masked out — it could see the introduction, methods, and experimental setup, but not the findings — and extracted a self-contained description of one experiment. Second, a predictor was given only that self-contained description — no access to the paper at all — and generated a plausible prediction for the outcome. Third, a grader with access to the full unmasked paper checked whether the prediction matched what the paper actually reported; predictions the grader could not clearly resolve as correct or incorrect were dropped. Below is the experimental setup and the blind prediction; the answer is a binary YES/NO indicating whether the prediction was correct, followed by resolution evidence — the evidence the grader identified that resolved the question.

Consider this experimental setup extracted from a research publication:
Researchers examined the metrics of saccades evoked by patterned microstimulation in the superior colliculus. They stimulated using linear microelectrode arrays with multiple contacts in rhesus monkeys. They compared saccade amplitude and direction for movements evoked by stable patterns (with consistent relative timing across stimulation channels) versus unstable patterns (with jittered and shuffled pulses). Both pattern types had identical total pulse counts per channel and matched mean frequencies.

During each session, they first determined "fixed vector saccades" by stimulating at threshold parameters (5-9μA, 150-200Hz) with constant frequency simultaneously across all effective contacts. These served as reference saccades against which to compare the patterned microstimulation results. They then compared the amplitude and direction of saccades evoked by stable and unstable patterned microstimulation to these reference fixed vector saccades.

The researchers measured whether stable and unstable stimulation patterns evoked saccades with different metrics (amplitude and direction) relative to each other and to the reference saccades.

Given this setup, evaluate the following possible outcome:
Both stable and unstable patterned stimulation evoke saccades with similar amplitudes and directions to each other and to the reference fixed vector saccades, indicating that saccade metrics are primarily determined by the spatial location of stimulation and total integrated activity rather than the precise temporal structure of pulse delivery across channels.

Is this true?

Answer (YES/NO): YES